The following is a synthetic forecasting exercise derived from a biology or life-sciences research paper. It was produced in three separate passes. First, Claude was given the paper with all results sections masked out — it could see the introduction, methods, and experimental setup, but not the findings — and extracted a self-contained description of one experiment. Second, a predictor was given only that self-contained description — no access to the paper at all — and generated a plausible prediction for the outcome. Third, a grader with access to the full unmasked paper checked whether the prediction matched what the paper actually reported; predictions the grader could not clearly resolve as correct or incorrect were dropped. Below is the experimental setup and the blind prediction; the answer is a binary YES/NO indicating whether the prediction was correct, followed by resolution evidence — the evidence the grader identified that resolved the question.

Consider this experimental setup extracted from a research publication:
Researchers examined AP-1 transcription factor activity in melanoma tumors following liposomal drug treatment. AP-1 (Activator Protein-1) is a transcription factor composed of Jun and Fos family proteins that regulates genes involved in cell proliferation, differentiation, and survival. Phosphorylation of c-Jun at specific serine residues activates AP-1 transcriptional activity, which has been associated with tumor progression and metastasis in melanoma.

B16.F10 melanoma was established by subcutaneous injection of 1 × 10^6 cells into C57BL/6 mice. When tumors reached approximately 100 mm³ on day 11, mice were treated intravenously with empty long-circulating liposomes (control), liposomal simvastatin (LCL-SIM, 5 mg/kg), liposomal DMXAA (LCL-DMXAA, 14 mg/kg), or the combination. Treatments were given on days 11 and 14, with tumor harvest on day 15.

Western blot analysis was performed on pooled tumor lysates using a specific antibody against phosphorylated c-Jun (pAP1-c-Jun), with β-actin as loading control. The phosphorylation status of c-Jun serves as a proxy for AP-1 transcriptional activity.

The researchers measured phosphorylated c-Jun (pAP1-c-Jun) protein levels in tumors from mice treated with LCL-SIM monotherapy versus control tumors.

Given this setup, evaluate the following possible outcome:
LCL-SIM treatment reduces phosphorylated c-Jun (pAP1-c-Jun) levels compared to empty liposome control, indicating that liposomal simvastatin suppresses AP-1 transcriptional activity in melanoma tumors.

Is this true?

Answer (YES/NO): NO